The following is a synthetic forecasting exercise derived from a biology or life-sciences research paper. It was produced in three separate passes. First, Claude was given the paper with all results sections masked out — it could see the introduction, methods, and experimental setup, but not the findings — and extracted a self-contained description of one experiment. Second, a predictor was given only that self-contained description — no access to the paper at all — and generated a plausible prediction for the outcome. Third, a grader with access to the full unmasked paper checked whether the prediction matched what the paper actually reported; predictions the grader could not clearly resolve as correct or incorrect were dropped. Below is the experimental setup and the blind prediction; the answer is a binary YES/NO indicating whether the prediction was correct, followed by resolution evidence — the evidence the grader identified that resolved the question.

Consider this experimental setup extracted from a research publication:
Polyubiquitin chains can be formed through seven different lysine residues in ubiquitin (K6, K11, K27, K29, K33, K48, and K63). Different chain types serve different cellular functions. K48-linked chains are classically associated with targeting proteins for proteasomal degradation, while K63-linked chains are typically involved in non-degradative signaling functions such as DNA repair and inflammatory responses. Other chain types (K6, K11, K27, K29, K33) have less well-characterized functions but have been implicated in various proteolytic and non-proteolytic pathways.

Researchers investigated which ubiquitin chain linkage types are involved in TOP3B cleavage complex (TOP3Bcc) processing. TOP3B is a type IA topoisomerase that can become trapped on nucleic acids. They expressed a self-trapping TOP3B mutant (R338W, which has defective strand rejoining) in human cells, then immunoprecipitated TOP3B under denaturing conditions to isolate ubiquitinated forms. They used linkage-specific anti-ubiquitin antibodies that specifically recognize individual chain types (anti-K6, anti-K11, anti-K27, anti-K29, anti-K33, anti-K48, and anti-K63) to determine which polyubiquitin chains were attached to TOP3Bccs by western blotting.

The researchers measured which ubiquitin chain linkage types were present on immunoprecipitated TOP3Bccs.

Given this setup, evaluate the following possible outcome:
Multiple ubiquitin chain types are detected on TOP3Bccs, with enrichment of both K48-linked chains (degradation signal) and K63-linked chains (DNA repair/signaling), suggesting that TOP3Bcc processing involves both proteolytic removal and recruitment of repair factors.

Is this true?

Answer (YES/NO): YES